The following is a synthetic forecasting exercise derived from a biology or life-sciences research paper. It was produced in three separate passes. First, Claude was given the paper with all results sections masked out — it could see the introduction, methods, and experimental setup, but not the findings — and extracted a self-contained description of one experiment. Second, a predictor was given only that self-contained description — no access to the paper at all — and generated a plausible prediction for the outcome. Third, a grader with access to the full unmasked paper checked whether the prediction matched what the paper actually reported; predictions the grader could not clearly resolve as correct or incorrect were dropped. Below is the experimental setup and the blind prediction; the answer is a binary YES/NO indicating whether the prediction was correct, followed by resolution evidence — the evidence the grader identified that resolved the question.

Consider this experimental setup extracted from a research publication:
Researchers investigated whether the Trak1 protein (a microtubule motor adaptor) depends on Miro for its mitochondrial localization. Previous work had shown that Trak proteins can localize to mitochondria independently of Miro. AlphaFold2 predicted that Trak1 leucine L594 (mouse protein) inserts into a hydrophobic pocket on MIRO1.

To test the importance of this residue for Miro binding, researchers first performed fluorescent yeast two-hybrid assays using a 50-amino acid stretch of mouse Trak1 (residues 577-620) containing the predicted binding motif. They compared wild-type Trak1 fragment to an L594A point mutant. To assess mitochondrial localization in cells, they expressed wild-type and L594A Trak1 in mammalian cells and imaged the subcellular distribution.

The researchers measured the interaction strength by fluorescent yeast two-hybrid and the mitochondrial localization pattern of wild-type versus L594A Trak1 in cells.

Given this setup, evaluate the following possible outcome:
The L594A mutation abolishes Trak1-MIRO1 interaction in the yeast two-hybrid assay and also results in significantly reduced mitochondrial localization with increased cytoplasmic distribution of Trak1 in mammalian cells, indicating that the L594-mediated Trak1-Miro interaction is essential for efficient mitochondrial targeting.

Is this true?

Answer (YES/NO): NO